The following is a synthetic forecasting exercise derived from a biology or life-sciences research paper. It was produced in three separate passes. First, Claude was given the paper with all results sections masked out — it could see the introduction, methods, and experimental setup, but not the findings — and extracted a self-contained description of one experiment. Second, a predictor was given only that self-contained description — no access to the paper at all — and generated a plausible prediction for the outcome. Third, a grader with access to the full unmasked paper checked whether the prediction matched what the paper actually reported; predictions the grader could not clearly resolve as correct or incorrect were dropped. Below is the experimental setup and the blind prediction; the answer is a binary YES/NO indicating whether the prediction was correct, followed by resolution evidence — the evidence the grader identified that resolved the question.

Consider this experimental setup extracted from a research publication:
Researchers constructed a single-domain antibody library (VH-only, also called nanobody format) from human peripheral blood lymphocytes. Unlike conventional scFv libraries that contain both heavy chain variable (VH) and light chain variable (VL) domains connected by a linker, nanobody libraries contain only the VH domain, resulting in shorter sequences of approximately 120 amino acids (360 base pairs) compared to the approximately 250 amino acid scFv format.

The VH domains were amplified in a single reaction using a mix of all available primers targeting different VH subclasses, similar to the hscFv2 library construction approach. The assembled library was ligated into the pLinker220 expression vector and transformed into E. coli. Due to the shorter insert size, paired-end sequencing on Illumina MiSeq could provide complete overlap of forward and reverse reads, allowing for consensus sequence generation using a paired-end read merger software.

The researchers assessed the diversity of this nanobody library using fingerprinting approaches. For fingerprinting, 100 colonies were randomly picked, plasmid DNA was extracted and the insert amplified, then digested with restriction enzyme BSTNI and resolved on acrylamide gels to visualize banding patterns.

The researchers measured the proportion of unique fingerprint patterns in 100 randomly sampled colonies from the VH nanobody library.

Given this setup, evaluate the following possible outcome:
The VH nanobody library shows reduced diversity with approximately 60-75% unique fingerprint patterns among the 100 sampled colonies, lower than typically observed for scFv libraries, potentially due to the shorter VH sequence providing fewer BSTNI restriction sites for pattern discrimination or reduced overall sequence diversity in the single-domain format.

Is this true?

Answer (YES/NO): NO